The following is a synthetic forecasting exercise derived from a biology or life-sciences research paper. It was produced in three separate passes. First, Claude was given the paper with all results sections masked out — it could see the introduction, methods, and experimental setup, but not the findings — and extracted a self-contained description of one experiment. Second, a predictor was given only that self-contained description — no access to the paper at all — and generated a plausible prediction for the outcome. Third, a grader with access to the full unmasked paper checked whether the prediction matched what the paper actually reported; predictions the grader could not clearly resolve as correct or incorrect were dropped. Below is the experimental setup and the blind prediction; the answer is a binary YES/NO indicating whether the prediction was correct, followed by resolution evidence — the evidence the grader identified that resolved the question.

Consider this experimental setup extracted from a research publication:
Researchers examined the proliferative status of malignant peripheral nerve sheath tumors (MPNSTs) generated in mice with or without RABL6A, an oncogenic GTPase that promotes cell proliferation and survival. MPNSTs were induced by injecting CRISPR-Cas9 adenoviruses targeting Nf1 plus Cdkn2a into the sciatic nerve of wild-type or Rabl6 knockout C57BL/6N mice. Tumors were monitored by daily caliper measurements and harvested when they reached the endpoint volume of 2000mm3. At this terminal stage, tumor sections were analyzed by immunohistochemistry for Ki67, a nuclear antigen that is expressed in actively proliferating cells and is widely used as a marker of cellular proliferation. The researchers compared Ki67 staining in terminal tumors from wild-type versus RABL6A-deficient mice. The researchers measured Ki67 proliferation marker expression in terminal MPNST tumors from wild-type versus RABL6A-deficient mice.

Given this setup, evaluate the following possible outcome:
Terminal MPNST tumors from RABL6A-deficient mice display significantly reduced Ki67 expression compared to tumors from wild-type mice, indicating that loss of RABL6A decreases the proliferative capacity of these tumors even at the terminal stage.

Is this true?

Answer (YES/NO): NO